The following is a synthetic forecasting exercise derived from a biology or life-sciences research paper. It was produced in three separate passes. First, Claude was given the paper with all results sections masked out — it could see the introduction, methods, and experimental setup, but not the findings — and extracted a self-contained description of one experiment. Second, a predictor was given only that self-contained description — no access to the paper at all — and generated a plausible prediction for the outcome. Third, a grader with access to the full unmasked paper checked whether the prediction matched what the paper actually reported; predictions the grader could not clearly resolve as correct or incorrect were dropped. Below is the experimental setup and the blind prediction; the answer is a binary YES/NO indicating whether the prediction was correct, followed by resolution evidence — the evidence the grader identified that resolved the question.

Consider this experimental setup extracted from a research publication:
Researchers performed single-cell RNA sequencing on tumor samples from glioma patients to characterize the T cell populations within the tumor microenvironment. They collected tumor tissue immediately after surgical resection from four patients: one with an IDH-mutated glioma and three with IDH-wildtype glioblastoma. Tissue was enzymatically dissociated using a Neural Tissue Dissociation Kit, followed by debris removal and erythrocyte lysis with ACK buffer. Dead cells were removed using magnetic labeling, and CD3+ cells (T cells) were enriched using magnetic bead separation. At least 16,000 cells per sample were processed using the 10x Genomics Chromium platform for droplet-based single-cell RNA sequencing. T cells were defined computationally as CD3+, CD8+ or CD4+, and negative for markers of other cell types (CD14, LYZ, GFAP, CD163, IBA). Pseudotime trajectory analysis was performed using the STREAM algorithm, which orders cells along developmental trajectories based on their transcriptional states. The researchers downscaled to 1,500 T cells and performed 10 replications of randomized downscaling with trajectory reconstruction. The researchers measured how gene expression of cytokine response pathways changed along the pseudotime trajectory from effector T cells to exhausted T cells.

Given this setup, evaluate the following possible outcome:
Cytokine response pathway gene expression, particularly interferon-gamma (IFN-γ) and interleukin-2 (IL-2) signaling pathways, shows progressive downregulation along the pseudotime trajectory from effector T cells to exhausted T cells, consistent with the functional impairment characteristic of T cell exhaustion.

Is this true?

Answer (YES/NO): NO